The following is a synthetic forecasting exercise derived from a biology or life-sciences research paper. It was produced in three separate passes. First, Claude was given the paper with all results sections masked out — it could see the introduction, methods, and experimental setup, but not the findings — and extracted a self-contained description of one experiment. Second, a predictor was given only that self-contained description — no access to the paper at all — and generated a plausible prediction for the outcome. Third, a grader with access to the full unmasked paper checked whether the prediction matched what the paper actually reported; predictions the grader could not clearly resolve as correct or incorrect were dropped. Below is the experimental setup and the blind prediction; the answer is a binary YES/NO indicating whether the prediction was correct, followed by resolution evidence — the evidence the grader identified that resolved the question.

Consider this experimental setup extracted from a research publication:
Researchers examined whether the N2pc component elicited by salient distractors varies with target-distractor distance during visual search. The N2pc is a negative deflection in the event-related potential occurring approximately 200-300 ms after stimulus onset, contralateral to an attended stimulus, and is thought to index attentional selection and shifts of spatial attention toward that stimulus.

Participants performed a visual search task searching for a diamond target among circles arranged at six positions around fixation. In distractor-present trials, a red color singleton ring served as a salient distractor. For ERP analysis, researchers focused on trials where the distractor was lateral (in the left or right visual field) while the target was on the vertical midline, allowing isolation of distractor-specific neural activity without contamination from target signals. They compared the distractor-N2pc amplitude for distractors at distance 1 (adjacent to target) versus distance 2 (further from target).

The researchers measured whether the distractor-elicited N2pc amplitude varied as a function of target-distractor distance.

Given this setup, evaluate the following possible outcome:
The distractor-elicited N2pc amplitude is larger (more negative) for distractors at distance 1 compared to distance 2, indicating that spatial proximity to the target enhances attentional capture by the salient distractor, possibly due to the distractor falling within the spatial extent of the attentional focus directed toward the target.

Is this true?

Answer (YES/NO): NO